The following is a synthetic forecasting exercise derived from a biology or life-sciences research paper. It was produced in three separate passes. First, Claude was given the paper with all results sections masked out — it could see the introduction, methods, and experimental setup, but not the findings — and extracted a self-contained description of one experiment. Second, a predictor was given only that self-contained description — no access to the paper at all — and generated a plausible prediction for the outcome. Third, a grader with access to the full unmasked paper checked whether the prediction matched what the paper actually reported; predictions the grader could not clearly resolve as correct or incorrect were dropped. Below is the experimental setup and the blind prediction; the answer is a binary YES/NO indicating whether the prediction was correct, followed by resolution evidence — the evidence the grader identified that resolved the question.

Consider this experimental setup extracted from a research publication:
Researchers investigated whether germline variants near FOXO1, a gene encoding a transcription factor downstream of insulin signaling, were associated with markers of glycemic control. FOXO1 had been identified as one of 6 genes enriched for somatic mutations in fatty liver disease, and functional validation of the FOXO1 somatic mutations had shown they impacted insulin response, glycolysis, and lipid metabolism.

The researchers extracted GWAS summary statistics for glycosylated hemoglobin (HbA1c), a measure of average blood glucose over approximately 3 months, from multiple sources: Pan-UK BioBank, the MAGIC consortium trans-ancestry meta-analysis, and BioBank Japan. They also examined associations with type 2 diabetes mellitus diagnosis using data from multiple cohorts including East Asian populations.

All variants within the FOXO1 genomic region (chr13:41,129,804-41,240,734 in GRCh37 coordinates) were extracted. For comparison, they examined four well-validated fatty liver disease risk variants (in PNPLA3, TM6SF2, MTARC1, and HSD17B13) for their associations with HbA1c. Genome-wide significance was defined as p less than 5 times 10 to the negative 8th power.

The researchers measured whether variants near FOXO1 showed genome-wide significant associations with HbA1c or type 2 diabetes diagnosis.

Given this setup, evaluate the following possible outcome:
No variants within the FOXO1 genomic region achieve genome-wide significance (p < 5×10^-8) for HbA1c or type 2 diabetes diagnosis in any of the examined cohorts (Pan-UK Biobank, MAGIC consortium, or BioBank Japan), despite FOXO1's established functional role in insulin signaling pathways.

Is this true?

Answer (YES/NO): YES